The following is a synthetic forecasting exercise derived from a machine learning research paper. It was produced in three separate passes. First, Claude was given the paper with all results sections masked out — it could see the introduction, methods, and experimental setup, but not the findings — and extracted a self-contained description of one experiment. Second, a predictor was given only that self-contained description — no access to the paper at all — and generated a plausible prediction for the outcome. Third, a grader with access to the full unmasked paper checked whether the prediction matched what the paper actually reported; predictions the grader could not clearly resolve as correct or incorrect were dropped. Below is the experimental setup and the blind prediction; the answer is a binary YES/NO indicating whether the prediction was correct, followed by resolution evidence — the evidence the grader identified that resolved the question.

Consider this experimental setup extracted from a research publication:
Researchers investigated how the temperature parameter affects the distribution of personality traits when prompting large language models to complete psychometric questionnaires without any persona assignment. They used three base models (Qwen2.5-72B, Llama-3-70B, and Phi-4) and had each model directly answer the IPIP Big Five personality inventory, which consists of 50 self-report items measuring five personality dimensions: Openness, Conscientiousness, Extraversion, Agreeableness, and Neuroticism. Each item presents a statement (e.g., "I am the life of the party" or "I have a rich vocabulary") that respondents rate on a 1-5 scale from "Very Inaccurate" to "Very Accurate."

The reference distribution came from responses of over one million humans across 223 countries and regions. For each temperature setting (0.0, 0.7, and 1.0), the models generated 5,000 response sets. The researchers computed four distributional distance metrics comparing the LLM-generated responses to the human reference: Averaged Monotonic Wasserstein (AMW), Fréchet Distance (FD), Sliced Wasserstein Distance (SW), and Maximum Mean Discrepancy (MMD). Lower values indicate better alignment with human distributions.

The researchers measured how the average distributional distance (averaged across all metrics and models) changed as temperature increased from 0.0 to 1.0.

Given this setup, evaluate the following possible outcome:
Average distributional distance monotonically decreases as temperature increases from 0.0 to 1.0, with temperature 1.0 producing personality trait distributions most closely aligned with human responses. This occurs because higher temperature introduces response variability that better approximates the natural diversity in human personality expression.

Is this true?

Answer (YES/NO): YES